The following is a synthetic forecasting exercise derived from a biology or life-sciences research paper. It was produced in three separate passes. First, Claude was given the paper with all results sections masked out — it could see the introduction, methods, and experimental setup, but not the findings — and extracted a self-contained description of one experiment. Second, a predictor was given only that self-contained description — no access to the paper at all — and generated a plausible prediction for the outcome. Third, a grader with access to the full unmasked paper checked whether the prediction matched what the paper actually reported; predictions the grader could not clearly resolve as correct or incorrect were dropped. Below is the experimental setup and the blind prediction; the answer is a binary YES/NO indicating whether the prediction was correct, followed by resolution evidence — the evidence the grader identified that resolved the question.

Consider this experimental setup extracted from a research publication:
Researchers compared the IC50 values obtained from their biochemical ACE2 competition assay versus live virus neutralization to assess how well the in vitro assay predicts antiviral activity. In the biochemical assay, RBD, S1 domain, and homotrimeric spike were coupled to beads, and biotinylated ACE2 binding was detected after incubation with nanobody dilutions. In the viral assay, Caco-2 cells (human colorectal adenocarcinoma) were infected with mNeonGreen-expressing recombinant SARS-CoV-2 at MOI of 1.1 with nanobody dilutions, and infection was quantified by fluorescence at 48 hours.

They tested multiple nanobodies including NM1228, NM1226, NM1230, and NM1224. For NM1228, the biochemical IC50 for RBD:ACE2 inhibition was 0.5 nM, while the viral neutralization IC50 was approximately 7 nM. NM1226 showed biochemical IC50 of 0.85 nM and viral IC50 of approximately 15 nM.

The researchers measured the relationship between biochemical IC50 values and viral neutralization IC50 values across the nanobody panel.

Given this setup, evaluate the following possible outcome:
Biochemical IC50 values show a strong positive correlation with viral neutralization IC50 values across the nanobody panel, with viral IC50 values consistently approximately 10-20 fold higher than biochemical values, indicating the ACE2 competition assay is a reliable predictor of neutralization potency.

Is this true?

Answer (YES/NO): YES